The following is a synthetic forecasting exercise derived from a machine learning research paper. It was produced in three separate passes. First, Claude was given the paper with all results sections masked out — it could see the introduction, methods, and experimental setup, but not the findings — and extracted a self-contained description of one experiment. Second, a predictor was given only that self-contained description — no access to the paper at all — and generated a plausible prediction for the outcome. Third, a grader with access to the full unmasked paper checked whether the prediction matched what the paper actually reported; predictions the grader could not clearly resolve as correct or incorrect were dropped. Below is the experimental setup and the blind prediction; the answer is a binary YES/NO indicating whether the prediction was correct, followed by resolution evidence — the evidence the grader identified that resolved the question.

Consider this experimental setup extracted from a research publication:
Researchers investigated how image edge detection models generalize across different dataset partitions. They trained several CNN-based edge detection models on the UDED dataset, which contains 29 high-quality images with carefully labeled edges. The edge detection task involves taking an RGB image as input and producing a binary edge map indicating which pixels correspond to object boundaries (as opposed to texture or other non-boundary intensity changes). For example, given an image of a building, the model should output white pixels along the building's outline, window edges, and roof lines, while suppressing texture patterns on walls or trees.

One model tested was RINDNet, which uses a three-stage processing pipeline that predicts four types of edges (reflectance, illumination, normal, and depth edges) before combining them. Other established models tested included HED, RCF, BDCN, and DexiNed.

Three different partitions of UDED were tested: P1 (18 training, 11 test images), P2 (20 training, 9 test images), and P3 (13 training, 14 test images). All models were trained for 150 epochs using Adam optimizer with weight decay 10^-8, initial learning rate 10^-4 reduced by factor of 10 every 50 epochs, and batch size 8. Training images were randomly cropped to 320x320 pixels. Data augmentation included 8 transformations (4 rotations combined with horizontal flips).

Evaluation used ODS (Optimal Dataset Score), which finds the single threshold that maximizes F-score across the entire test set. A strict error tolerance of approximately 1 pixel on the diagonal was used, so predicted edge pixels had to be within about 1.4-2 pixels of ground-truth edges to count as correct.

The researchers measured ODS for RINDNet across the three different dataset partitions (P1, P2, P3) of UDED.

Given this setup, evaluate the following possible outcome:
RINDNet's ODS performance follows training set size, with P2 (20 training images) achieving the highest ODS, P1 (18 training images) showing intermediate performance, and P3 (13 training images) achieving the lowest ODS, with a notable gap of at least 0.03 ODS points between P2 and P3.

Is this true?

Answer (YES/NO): NO